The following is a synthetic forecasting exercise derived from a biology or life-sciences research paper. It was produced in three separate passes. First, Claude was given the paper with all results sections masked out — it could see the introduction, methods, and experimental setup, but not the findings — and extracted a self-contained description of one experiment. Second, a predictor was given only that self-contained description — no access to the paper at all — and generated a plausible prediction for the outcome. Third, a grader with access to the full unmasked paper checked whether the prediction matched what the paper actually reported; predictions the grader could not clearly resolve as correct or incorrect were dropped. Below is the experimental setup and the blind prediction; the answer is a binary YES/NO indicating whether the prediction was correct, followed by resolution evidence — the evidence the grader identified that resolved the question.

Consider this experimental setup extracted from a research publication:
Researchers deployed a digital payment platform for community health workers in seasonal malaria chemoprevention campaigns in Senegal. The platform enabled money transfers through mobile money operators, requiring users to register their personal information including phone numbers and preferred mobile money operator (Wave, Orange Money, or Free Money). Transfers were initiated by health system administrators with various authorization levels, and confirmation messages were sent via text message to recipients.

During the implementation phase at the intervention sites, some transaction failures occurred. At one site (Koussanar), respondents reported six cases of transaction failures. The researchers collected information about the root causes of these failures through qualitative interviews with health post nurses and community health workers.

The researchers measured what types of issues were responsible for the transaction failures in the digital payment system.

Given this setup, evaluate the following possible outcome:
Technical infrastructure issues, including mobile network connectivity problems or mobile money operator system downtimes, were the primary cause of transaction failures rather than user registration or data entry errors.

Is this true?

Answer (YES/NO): NO